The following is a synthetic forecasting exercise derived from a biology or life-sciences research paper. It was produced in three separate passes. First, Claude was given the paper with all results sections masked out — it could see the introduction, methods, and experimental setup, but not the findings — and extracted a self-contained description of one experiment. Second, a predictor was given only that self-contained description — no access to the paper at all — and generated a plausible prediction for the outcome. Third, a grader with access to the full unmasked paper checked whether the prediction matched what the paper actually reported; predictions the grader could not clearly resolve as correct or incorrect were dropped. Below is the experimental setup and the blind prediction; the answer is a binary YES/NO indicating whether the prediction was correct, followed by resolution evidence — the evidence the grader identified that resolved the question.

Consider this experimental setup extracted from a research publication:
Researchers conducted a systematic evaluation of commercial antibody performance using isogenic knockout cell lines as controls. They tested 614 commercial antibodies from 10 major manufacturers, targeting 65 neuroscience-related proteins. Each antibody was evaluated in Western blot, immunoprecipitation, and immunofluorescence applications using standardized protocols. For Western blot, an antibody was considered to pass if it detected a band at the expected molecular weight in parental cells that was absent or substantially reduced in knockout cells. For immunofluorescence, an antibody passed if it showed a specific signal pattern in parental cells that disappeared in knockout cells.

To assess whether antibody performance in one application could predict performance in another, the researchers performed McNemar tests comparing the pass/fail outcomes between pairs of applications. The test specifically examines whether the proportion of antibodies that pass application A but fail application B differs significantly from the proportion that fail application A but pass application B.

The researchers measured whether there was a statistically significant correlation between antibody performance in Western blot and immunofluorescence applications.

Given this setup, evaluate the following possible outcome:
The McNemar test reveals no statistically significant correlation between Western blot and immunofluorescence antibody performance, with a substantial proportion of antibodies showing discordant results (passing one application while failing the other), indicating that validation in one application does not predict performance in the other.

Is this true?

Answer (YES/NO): NO